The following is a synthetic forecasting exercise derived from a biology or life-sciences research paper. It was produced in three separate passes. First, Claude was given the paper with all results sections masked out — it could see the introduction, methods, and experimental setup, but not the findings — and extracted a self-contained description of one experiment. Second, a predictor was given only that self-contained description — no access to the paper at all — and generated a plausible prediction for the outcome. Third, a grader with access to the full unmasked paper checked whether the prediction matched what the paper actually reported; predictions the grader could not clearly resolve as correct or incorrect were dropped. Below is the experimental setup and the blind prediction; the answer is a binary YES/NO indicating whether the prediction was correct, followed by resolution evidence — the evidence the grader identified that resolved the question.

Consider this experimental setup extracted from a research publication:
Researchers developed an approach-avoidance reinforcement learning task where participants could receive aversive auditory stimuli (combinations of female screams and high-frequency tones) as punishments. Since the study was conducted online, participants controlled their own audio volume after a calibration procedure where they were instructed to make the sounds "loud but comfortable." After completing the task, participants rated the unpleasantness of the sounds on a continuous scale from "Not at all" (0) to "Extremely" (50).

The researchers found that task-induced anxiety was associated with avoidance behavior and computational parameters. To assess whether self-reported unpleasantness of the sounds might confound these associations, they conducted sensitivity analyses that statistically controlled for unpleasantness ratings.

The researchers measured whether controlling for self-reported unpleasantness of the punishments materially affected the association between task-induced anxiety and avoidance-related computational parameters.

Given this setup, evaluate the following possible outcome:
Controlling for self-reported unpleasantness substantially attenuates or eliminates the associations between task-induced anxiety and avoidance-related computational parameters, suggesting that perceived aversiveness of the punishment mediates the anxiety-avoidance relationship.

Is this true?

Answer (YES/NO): YES